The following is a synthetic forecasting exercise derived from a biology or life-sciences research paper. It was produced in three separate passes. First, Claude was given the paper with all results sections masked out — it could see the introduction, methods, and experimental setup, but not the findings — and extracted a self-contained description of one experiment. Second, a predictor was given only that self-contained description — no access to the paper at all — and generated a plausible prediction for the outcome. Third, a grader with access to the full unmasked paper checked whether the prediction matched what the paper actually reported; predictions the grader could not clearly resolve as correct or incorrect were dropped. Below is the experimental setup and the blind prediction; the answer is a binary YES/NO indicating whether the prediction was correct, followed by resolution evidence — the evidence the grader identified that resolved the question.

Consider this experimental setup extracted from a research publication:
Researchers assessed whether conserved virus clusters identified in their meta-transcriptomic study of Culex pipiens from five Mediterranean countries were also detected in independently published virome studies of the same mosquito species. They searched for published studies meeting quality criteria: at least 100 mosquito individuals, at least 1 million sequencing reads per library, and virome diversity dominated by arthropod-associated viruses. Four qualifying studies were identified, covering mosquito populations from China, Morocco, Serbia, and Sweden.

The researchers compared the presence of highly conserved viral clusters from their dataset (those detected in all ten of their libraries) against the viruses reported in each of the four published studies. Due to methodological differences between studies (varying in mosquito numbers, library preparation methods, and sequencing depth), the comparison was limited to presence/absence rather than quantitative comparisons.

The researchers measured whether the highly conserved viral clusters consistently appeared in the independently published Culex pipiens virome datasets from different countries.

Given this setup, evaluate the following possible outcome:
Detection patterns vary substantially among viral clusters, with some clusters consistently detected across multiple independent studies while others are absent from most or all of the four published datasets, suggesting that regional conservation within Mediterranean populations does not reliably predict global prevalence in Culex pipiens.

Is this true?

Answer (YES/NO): NO